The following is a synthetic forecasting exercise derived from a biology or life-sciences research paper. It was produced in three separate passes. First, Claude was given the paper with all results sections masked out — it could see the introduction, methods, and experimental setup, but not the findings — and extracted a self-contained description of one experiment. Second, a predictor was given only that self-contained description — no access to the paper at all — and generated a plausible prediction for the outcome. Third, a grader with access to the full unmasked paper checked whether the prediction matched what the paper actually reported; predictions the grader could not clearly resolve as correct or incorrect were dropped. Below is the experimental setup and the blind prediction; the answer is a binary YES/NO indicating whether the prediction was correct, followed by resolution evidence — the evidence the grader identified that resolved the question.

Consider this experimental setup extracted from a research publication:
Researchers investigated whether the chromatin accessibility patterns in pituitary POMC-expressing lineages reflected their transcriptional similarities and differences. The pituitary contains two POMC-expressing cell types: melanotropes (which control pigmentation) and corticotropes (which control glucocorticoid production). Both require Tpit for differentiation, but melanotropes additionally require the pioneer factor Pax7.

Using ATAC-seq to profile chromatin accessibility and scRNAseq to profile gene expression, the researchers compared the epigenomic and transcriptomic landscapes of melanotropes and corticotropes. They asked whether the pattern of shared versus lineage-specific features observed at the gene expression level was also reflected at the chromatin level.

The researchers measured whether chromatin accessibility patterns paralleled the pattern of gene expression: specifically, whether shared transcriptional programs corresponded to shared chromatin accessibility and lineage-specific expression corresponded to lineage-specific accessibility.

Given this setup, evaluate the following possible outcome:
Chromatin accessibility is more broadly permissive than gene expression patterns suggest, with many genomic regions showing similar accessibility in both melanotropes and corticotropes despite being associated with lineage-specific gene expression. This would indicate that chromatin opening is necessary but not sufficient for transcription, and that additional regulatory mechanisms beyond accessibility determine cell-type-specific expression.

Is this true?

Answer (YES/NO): NO